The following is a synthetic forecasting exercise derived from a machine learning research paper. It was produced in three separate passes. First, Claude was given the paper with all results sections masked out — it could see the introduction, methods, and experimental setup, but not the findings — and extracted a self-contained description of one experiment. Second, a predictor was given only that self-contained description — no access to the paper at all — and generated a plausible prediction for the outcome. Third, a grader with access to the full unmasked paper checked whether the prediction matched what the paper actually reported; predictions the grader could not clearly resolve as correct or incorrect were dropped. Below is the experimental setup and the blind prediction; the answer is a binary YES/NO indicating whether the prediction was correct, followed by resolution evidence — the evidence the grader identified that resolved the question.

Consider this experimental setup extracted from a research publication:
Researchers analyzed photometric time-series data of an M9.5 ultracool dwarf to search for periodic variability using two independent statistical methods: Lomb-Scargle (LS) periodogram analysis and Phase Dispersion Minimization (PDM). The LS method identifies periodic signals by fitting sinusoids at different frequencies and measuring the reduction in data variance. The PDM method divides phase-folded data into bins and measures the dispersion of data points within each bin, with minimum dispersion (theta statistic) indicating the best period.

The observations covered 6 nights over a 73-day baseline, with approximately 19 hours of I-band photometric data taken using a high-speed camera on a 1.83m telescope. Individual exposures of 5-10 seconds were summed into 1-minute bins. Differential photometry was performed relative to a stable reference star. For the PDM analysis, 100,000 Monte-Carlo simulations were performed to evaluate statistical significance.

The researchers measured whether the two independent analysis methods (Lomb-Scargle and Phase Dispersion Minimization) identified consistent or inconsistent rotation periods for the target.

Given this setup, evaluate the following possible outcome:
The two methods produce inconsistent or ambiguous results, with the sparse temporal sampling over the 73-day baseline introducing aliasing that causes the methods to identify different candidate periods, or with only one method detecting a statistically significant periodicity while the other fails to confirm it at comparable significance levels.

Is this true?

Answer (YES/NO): NO